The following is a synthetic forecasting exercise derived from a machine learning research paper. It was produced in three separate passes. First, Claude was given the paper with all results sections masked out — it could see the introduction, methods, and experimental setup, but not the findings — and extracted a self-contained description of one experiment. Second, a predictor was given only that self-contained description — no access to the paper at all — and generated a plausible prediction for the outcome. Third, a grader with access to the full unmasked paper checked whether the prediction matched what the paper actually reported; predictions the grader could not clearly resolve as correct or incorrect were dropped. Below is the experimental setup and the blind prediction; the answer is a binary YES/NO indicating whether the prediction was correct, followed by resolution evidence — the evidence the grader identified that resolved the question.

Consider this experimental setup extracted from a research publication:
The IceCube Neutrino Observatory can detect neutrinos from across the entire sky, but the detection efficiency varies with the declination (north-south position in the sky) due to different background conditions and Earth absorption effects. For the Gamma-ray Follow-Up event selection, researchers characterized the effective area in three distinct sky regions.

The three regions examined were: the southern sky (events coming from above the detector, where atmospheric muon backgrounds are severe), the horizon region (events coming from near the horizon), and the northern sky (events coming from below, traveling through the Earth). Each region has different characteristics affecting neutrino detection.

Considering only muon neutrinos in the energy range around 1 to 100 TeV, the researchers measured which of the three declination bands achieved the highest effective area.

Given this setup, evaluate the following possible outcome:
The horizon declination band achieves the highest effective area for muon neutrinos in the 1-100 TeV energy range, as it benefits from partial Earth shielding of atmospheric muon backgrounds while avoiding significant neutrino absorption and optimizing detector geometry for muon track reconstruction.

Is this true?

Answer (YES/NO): YES